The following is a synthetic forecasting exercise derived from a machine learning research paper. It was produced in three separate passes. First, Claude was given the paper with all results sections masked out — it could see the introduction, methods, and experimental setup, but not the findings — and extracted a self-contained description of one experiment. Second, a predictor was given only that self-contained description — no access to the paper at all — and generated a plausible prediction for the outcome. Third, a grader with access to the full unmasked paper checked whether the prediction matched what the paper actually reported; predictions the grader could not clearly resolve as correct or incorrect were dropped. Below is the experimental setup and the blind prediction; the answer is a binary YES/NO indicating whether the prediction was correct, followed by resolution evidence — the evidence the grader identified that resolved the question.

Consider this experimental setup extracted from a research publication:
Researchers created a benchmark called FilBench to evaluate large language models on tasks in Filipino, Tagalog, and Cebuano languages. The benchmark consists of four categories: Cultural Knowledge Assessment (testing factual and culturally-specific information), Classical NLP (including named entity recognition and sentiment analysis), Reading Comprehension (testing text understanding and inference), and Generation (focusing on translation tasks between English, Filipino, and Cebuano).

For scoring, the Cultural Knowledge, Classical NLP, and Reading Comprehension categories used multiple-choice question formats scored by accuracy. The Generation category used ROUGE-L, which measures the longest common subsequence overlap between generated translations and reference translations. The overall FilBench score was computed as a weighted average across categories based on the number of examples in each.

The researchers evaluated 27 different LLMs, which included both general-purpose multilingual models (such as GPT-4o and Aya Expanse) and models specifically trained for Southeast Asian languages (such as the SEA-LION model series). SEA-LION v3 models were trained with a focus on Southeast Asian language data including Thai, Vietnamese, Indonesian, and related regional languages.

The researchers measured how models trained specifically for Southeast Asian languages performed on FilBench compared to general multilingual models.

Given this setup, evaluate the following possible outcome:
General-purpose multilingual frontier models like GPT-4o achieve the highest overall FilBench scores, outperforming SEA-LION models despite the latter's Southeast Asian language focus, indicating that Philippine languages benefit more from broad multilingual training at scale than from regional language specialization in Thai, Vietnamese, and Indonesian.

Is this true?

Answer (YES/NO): NO